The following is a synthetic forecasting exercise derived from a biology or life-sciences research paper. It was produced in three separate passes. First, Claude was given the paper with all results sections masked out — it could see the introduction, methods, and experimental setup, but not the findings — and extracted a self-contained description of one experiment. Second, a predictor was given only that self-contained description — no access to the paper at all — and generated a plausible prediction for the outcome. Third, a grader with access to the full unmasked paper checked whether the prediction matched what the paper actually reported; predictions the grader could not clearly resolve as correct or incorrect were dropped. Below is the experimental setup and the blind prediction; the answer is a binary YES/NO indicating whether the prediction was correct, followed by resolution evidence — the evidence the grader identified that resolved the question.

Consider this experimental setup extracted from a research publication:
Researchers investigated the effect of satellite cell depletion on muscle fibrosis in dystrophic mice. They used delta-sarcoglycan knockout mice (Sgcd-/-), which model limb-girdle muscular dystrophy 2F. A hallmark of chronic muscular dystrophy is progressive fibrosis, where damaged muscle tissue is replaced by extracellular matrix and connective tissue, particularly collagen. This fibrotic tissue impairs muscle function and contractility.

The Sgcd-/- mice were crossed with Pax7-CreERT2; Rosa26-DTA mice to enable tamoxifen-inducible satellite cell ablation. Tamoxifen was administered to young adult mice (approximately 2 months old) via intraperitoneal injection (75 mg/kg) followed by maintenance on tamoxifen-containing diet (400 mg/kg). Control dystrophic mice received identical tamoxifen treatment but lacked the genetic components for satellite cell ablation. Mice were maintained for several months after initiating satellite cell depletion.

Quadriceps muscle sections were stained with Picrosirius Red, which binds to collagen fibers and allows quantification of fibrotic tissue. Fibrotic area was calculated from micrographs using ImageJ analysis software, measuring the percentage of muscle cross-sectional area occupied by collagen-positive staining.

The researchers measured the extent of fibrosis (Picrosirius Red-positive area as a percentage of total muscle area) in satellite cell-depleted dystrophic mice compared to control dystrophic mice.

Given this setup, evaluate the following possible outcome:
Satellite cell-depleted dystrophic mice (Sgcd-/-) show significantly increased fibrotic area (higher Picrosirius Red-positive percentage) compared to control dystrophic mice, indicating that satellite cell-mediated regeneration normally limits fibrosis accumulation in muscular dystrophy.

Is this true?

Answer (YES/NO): NO